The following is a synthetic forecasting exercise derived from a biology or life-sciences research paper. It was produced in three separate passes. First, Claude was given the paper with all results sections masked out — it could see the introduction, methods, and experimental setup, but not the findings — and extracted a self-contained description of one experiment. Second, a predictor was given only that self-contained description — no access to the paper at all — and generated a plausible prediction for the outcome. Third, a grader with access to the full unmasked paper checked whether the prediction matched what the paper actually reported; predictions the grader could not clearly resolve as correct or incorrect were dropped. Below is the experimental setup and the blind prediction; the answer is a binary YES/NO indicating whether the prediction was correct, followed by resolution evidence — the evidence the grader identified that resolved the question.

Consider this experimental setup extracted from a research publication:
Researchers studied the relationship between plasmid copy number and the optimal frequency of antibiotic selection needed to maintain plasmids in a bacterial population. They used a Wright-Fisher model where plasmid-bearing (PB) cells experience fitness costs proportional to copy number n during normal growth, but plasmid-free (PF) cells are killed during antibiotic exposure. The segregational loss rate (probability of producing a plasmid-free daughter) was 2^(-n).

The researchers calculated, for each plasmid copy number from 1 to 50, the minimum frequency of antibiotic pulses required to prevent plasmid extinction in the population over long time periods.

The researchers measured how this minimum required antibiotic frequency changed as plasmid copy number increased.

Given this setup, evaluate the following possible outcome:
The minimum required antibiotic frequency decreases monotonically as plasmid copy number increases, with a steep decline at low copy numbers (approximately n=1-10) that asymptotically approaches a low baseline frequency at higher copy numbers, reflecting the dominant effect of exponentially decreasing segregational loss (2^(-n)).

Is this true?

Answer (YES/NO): NO